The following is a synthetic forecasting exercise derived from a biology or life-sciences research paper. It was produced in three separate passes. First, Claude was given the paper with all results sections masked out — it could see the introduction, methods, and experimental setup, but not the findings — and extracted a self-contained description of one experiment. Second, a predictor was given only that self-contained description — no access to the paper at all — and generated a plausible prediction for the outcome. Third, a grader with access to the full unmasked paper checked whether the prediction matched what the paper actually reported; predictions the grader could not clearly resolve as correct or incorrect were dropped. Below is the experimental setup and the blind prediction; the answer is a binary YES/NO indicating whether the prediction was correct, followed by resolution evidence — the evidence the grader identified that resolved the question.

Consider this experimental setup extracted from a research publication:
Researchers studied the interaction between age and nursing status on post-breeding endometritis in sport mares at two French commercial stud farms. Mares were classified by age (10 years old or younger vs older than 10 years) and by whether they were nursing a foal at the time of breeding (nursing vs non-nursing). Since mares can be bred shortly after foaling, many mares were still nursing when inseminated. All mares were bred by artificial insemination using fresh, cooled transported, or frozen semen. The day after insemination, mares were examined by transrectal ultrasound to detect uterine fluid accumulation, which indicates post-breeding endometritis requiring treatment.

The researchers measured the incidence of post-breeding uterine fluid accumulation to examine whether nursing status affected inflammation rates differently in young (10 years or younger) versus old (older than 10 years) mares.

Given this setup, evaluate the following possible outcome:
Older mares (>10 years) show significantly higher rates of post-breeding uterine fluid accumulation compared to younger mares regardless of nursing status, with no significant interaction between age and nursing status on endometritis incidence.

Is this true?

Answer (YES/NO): YES